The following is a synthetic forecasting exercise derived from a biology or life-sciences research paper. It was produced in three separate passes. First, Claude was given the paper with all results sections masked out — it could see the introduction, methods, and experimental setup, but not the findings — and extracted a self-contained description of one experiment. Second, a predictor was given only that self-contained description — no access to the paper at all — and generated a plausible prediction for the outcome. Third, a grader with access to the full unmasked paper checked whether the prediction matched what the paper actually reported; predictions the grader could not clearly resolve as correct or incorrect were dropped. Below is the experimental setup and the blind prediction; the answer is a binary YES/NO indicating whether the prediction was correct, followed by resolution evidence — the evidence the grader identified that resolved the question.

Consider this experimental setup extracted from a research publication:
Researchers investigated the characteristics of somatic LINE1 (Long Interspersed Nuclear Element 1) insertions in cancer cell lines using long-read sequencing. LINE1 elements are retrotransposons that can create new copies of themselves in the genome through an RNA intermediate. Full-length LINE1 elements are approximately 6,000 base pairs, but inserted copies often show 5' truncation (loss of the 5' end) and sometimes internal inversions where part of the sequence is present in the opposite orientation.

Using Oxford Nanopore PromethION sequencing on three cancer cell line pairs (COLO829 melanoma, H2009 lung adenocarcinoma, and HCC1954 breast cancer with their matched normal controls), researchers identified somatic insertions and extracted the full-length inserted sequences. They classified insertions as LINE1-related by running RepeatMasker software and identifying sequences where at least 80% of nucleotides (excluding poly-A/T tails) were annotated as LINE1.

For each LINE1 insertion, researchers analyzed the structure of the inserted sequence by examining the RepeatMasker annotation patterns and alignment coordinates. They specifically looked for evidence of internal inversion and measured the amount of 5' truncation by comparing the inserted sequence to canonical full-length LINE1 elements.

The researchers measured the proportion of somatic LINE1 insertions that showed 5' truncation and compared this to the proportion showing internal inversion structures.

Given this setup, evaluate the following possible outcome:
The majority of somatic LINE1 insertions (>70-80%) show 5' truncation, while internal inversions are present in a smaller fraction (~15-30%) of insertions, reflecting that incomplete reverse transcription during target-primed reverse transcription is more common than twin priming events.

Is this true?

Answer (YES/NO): YES